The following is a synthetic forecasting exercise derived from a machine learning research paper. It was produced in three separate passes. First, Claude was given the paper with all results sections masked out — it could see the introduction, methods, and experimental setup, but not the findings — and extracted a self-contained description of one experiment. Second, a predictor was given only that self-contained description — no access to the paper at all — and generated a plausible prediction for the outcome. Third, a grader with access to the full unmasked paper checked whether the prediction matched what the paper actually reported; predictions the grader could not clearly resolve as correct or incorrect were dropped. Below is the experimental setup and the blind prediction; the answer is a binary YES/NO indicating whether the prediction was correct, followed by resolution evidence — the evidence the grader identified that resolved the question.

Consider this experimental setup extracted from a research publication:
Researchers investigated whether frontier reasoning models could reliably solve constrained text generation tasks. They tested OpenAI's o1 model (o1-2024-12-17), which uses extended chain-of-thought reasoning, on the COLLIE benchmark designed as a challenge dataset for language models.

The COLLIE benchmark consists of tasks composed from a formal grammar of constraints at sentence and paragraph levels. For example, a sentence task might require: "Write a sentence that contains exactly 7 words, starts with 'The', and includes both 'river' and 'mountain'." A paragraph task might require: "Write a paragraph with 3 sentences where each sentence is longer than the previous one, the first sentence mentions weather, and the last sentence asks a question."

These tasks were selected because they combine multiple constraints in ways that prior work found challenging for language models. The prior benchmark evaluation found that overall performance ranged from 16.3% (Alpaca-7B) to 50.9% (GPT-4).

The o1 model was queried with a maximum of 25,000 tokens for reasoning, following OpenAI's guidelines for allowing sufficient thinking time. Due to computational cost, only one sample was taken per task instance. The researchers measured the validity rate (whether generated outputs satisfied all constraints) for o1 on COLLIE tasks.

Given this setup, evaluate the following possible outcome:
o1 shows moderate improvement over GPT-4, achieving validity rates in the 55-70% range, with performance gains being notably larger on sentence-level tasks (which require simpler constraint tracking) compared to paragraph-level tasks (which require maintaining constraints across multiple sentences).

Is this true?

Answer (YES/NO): NO